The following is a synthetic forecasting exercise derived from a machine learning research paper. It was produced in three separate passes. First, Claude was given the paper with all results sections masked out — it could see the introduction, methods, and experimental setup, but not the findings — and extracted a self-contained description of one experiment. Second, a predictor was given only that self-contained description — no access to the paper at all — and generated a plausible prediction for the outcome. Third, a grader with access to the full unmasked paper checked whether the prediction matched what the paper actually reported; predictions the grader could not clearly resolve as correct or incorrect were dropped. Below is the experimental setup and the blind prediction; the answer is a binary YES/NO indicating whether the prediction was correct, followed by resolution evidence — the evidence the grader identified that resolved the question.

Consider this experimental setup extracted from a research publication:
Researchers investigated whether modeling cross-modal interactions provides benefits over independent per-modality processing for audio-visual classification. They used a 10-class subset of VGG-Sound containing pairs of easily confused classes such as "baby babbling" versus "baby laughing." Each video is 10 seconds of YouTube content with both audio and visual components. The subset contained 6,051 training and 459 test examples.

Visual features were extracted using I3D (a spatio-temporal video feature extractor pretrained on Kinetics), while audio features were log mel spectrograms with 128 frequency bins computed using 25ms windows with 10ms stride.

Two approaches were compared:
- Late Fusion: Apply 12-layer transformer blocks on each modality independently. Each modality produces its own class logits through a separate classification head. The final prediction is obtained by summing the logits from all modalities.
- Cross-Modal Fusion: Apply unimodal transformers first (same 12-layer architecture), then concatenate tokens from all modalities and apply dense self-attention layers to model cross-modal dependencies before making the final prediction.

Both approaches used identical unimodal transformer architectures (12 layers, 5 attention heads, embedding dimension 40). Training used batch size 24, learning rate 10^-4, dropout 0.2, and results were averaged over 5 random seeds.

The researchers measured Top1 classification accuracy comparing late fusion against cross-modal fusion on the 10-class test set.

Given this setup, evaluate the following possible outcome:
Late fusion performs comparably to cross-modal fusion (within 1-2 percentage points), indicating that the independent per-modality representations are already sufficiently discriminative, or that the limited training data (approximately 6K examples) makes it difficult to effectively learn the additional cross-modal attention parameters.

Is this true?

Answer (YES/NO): YES